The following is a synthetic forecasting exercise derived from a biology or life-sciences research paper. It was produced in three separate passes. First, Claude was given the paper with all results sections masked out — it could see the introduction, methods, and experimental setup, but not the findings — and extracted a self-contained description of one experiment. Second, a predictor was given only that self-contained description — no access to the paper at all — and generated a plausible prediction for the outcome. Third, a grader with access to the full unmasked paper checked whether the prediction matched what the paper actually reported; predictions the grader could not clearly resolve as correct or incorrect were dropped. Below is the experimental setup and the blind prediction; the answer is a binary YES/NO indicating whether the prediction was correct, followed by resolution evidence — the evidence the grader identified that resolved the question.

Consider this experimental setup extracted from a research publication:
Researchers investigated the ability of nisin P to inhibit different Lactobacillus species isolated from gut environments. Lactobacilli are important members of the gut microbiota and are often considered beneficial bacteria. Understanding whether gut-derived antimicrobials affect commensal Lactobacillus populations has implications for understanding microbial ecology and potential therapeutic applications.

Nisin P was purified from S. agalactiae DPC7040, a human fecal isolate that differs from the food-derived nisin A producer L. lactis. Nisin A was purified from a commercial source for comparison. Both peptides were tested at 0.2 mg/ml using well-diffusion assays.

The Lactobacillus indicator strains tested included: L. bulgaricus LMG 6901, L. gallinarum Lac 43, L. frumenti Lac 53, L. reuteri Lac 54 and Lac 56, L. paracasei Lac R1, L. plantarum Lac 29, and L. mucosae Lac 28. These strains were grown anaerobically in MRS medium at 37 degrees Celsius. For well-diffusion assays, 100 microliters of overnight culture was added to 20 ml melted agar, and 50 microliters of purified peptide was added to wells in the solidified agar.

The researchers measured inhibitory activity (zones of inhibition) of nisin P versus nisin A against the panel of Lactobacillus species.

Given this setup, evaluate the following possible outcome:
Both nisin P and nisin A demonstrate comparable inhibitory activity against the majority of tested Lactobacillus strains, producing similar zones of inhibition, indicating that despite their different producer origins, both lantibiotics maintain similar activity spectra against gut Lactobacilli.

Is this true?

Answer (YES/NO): NO